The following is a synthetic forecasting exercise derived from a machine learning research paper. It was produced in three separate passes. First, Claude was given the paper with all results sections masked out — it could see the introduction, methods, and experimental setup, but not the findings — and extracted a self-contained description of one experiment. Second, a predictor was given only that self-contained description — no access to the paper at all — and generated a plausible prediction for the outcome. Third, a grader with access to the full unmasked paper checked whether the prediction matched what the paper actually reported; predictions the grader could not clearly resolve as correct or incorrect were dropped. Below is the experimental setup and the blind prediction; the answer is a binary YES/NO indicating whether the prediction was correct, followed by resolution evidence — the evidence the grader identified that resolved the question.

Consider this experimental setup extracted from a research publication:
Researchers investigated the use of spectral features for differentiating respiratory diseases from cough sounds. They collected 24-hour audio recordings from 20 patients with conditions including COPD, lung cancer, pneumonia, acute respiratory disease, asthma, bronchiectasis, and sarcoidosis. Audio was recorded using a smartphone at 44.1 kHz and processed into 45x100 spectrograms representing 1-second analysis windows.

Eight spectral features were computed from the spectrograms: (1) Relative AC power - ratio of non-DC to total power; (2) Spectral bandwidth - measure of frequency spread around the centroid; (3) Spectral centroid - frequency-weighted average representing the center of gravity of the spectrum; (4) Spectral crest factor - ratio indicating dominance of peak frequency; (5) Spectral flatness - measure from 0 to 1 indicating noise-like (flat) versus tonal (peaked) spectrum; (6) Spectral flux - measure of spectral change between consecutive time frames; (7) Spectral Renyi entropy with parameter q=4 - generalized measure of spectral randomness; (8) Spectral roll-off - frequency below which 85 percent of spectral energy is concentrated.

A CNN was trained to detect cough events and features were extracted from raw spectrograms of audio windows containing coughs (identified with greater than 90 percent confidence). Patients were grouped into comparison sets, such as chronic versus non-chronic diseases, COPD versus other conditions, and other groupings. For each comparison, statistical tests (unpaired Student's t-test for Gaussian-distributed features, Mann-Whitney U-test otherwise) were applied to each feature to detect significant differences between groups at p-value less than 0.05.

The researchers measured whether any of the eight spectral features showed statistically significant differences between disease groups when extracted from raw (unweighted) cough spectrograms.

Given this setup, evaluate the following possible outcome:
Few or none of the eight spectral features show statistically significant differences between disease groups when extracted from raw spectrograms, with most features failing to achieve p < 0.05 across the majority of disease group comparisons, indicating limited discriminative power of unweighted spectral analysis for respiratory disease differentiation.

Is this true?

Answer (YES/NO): YES